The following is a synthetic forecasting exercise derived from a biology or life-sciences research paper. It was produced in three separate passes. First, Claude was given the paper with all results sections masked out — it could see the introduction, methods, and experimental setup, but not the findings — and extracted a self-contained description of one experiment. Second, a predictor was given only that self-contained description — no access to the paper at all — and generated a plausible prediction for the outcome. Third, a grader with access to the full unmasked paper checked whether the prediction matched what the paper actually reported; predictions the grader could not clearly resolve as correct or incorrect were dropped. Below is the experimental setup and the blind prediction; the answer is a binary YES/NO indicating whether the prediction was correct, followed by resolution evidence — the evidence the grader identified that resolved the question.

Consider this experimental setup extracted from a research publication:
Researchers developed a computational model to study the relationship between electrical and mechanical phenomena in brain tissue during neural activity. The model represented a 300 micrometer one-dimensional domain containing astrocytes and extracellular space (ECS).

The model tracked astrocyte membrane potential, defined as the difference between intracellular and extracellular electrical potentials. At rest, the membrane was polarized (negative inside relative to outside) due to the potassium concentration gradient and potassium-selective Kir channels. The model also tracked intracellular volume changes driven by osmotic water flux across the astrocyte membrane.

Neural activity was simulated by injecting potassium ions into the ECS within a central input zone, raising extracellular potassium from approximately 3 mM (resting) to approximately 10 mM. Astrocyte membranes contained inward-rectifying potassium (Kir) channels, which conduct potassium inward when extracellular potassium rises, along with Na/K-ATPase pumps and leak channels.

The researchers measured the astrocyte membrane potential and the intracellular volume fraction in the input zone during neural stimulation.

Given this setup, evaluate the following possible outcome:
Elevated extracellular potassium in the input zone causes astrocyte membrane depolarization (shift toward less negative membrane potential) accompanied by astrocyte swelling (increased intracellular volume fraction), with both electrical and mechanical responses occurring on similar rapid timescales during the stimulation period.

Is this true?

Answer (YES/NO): YES